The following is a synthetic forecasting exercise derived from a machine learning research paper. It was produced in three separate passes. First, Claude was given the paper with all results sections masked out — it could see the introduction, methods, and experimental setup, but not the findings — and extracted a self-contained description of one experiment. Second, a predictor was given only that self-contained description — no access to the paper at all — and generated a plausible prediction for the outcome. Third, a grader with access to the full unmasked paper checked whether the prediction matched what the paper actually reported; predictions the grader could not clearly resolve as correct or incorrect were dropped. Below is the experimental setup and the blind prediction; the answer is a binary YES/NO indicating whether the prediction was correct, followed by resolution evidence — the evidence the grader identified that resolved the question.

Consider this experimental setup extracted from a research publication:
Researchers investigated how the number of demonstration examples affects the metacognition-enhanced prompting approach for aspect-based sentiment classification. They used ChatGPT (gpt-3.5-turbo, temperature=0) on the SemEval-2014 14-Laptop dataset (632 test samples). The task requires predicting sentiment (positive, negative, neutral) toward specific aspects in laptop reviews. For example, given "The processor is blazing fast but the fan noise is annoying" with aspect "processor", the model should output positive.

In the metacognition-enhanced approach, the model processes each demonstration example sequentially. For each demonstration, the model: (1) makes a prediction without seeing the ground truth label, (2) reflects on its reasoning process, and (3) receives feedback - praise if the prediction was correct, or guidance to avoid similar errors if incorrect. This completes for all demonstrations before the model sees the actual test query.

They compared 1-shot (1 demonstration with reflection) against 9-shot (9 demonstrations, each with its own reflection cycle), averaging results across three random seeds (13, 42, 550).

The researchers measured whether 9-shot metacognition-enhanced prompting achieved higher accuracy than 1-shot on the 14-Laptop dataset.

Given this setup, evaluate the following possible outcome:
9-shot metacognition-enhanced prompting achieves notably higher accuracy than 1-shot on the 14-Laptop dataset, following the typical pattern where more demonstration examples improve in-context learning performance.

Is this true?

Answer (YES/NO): NO